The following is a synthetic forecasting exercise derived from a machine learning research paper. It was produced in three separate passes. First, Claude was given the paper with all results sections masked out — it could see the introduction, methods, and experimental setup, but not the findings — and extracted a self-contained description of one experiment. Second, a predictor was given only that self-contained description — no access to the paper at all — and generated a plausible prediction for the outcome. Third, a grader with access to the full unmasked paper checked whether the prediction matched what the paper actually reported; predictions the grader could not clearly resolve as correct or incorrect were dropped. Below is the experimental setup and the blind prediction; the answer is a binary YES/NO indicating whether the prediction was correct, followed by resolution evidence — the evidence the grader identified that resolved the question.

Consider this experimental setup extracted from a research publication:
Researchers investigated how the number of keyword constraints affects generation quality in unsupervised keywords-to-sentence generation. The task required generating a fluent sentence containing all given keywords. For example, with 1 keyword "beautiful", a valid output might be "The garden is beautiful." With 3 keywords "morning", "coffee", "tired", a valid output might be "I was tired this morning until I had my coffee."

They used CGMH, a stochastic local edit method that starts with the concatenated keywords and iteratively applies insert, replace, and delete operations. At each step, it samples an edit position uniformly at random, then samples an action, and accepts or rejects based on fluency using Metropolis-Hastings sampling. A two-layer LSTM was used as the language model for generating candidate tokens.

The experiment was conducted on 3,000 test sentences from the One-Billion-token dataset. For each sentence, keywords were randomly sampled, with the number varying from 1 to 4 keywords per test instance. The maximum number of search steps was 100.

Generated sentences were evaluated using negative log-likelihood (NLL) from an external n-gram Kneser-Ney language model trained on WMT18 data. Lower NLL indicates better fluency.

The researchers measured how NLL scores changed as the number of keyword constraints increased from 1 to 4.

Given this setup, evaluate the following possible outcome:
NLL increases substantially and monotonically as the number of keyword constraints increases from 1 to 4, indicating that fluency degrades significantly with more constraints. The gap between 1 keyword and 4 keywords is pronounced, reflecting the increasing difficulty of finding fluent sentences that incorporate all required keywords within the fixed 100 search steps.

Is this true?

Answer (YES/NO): NO